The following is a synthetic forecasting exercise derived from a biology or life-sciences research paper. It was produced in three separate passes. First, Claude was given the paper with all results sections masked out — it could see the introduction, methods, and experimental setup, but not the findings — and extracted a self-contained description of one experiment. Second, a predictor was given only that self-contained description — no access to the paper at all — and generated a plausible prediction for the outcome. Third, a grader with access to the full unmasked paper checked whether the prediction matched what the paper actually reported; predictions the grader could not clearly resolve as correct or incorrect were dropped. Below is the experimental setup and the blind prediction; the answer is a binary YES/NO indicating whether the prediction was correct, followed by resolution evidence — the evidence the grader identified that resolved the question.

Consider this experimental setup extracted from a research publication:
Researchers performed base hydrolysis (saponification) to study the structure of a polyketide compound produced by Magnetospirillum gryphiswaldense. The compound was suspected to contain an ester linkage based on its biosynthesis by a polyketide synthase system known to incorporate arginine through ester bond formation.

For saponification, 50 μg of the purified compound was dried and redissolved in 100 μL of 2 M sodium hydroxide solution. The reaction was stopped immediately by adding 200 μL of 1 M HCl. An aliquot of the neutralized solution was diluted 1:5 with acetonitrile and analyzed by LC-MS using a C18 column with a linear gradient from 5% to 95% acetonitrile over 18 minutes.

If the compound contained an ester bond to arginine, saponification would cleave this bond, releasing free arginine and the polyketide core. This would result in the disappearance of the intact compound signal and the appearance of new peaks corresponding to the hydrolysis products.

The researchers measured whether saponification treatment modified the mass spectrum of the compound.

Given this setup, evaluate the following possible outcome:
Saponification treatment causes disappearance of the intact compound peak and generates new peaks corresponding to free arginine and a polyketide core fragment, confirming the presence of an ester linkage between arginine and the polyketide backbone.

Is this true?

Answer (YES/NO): NO